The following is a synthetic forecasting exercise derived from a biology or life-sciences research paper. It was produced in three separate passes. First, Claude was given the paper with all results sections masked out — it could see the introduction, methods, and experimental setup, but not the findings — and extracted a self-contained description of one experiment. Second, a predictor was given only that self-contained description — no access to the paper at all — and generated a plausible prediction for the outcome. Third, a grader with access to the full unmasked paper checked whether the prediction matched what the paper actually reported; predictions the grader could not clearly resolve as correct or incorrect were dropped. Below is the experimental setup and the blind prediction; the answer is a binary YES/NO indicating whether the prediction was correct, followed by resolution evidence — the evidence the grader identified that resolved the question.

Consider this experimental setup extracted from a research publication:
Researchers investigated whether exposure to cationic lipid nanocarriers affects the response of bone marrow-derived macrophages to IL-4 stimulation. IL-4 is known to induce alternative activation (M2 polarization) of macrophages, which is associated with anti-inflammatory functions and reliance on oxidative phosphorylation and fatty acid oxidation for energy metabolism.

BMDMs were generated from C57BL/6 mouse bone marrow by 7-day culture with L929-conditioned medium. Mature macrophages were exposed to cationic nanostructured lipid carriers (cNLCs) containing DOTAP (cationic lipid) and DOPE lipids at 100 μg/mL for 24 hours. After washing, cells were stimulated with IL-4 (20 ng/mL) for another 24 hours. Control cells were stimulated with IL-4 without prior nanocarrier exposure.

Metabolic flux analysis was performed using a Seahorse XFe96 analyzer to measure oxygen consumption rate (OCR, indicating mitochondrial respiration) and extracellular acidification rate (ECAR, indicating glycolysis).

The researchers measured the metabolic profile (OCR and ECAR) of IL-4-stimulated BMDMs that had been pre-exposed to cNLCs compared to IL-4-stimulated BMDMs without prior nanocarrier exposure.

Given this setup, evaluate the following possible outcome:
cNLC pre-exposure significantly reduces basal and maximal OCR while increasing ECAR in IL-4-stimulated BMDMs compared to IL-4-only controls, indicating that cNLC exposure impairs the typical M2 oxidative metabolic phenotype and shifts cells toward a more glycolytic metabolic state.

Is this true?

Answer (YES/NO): NO